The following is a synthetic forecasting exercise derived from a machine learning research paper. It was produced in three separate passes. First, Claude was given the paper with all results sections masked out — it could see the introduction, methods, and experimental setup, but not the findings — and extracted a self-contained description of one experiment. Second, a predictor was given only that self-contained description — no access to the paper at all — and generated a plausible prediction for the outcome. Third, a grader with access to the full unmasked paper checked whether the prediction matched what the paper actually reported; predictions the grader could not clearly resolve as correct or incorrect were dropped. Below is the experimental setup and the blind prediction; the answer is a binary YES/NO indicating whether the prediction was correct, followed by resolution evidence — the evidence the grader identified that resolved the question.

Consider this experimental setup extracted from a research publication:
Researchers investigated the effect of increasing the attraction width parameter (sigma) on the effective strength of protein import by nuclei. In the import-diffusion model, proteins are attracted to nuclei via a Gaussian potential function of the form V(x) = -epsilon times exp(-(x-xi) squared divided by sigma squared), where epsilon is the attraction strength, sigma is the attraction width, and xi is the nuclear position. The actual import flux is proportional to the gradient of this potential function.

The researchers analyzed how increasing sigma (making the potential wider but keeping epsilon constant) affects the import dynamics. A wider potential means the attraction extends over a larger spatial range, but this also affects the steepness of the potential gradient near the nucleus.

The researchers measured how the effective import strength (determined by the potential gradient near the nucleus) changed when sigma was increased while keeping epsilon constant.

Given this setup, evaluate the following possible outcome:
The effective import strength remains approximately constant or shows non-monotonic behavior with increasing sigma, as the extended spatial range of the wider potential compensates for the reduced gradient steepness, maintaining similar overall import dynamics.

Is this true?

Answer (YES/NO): NO